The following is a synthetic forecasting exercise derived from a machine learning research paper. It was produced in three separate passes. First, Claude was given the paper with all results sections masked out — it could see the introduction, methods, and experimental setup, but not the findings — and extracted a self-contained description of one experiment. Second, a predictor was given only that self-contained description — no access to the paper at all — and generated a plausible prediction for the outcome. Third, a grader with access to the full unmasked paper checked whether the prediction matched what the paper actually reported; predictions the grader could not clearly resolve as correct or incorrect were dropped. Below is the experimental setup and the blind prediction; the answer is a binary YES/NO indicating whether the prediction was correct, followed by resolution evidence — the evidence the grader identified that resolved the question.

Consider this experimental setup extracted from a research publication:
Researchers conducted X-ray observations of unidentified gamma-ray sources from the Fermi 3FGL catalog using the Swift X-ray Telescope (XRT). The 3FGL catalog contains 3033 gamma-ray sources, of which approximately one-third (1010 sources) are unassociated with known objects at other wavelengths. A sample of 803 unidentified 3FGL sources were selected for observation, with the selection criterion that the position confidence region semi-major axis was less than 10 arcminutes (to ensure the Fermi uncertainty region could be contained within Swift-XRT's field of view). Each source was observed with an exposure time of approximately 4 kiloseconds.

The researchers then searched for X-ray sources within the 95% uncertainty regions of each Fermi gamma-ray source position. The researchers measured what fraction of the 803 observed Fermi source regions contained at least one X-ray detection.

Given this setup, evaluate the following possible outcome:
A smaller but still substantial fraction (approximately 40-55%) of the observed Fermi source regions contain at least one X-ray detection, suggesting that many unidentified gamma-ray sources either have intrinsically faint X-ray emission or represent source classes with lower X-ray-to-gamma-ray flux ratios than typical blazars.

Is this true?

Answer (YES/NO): NO